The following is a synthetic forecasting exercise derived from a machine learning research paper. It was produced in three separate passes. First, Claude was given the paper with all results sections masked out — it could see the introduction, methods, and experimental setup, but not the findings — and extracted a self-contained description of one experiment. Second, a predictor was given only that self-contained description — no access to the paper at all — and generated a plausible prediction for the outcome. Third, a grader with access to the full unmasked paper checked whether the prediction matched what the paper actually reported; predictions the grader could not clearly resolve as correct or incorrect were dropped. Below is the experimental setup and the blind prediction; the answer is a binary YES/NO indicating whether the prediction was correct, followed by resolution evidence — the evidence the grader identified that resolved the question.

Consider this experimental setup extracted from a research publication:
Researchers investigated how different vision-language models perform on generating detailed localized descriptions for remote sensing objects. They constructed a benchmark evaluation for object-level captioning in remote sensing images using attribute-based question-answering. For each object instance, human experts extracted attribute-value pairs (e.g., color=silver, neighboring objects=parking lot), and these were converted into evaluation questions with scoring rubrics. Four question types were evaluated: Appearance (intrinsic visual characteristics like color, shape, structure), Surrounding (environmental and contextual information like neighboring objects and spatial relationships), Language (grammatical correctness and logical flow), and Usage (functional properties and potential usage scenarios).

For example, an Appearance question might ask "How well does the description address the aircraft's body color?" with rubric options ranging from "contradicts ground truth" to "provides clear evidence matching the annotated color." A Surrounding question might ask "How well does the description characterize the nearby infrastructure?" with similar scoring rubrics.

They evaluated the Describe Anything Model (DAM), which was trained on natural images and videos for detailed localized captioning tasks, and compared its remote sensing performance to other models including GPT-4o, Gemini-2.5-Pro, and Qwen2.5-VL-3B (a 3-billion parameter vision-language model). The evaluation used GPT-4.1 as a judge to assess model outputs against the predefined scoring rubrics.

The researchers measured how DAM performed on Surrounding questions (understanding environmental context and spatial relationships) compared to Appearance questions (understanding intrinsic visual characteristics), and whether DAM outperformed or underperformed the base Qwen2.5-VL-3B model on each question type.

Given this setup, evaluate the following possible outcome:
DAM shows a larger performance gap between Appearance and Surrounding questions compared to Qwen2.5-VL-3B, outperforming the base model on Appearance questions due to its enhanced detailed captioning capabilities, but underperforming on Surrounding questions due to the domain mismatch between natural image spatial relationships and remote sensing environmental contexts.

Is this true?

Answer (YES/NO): YES